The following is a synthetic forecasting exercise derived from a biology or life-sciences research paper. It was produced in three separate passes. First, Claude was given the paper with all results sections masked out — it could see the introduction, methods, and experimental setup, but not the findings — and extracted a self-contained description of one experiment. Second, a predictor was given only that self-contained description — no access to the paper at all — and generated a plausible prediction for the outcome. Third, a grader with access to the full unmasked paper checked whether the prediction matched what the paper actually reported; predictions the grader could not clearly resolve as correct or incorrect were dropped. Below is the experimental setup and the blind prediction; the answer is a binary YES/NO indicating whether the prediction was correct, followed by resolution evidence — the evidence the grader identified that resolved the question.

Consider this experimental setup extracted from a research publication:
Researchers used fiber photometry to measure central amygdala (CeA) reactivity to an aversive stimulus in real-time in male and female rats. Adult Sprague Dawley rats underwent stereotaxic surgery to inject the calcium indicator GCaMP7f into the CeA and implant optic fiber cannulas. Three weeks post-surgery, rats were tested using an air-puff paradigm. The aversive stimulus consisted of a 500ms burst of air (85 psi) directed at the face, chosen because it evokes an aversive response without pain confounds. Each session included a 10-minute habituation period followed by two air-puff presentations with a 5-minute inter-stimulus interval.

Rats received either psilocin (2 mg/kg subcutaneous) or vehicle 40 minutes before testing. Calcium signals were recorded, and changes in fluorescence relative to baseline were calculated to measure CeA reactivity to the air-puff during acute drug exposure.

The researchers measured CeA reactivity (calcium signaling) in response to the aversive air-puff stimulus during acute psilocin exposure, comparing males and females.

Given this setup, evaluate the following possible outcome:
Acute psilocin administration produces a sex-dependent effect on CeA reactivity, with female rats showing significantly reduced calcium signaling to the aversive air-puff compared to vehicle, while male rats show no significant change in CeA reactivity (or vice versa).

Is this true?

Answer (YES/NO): NO